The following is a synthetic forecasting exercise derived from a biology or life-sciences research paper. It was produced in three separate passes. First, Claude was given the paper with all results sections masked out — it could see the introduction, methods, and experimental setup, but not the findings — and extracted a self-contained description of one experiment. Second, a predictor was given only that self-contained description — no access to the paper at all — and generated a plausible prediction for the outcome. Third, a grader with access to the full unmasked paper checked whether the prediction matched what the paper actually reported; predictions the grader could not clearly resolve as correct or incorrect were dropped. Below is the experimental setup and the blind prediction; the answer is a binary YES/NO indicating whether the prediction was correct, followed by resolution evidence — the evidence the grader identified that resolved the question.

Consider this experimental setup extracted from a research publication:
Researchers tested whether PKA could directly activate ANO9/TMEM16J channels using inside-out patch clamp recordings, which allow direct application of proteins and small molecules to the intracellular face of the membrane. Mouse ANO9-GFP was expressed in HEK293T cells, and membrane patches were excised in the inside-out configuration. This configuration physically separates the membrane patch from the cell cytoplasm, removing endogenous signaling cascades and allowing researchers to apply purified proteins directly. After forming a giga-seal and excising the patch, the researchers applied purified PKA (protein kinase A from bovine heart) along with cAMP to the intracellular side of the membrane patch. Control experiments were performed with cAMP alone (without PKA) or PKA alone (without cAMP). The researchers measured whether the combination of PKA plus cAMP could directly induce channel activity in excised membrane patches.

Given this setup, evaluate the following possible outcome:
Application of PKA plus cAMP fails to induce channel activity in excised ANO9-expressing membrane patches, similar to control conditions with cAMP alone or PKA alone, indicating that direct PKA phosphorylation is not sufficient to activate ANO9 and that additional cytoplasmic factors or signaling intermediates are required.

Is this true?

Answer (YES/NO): NO